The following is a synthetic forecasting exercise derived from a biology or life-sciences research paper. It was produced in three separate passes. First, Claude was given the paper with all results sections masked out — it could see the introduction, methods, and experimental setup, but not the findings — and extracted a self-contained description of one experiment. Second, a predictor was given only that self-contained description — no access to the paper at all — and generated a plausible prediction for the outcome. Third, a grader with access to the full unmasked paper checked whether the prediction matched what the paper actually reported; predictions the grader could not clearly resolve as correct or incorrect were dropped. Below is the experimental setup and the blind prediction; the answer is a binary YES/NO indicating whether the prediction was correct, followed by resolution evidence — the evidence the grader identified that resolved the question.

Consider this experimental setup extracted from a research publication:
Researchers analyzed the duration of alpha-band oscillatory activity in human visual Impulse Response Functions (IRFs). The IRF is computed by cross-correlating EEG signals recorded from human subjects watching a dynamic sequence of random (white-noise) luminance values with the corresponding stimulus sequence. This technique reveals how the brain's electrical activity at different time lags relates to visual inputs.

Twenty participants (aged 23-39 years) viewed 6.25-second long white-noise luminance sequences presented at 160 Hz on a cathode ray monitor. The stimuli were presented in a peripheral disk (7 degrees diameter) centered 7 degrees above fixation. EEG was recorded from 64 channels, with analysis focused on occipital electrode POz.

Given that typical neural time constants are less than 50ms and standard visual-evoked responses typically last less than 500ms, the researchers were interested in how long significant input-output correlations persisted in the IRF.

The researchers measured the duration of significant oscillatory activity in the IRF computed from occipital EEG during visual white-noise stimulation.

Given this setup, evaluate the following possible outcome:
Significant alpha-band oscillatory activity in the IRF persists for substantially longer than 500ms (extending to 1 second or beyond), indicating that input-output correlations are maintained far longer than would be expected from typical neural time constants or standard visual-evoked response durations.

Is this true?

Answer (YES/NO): YES